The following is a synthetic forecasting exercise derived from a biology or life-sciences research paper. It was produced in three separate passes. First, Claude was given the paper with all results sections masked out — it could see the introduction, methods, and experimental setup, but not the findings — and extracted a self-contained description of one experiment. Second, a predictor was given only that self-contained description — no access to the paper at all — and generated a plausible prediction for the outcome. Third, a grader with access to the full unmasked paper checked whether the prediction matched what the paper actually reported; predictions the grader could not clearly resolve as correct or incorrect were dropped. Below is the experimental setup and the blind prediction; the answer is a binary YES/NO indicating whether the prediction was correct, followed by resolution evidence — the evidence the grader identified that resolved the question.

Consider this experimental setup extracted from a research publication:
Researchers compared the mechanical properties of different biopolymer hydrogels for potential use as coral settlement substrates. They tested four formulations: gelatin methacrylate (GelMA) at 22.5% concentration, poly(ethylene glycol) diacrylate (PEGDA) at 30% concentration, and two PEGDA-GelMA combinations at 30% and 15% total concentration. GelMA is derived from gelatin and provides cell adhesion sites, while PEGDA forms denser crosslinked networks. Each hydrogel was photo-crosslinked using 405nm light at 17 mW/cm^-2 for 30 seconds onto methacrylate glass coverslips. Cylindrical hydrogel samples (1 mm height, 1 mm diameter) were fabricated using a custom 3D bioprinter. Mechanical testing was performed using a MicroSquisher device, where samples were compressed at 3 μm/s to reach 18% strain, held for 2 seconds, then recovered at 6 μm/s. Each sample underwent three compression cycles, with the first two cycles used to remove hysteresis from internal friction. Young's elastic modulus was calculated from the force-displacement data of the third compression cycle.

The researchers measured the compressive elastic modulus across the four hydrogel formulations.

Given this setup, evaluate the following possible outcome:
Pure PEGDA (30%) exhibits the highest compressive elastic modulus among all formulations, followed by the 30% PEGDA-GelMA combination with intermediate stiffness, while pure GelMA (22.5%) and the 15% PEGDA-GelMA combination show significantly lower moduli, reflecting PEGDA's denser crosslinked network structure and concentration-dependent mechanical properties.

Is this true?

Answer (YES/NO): NO